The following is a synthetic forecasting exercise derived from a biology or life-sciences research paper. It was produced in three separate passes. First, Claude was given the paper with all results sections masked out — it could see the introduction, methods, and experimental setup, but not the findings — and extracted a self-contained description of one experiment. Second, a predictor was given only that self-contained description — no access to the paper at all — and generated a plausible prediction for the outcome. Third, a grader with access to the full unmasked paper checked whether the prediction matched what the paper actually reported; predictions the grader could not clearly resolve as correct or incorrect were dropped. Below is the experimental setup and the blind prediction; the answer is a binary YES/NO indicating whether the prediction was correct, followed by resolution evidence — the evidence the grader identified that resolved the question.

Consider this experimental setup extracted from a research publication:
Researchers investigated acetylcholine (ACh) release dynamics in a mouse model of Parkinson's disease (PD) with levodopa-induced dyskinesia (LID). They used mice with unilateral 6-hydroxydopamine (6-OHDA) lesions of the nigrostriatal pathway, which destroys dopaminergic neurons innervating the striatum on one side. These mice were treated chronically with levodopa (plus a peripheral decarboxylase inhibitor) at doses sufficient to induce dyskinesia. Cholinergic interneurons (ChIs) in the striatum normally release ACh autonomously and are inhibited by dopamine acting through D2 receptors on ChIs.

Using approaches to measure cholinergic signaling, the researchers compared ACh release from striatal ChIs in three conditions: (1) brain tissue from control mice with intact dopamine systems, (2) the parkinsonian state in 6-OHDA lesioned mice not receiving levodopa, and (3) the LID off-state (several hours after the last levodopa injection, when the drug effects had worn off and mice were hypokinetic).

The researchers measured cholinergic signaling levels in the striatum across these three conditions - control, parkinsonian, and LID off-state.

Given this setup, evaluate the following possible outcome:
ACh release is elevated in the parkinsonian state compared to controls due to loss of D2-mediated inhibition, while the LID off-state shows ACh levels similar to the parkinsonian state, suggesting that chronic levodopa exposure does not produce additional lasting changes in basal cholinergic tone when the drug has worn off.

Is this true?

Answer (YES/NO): YES